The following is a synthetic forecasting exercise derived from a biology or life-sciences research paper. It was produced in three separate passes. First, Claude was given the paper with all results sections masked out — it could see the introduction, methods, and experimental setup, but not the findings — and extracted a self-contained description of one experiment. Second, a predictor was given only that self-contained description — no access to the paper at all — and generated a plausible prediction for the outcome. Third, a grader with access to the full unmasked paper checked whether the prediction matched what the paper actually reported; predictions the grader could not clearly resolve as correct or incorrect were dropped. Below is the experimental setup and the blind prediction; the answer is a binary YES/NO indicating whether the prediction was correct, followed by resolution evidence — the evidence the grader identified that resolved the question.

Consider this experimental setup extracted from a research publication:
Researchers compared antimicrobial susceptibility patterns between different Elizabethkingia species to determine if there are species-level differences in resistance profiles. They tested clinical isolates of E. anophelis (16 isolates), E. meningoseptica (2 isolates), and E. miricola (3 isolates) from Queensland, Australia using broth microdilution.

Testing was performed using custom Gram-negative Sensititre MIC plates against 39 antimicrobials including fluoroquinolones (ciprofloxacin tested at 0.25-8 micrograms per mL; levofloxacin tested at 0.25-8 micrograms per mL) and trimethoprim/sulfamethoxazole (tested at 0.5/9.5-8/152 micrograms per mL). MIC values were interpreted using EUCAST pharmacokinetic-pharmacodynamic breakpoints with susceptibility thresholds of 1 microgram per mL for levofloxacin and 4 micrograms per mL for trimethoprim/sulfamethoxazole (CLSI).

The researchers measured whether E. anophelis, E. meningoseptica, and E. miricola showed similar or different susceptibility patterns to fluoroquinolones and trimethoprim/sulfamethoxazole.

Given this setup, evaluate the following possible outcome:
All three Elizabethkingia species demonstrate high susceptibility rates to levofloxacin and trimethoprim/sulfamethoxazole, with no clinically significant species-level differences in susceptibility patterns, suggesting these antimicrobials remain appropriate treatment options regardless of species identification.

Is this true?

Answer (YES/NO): NO